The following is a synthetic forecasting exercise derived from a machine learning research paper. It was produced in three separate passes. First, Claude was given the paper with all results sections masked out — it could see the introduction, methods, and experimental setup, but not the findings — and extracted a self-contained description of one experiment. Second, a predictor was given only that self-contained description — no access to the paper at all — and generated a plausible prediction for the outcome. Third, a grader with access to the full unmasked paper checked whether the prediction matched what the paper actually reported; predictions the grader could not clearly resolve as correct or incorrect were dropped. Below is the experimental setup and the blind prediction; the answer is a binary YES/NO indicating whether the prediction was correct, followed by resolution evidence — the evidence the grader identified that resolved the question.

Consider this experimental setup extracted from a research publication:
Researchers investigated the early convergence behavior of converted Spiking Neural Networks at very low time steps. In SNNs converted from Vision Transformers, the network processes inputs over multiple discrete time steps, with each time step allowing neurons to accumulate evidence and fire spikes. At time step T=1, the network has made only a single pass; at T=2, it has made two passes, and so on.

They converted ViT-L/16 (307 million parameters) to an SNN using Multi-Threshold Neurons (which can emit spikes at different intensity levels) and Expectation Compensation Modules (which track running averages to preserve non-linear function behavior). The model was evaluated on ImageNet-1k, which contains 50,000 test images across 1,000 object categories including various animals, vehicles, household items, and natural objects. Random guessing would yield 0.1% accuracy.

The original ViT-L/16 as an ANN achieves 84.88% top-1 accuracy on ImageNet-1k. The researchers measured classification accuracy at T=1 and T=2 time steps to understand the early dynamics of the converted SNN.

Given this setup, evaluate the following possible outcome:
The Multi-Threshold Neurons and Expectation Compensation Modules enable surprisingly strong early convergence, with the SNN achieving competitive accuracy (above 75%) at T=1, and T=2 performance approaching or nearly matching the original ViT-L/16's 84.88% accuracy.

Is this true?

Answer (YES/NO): NO